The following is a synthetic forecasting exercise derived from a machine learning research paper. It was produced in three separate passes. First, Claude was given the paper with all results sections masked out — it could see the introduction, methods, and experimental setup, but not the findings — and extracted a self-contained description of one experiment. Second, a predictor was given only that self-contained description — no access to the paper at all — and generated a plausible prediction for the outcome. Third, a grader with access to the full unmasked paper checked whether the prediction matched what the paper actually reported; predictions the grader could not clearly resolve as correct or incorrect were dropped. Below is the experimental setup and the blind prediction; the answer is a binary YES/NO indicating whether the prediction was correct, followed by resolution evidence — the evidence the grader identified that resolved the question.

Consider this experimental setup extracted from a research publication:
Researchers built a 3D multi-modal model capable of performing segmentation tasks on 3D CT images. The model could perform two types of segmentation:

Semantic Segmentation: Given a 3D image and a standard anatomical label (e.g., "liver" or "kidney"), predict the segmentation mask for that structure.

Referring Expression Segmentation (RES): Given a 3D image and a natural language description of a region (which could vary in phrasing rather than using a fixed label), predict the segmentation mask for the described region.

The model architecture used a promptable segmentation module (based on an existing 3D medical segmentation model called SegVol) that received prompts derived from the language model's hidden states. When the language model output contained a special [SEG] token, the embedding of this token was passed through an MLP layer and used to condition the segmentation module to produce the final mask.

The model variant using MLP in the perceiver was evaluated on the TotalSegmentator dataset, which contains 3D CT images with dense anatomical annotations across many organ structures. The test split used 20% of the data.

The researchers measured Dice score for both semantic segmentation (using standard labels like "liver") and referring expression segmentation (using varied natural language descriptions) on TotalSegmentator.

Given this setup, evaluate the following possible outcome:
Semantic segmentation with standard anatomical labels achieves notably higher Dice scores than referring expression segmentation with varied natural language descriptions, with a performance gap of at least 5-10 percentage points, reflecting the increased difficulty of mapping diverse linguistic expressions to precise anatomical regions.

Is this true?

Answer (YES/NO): NO